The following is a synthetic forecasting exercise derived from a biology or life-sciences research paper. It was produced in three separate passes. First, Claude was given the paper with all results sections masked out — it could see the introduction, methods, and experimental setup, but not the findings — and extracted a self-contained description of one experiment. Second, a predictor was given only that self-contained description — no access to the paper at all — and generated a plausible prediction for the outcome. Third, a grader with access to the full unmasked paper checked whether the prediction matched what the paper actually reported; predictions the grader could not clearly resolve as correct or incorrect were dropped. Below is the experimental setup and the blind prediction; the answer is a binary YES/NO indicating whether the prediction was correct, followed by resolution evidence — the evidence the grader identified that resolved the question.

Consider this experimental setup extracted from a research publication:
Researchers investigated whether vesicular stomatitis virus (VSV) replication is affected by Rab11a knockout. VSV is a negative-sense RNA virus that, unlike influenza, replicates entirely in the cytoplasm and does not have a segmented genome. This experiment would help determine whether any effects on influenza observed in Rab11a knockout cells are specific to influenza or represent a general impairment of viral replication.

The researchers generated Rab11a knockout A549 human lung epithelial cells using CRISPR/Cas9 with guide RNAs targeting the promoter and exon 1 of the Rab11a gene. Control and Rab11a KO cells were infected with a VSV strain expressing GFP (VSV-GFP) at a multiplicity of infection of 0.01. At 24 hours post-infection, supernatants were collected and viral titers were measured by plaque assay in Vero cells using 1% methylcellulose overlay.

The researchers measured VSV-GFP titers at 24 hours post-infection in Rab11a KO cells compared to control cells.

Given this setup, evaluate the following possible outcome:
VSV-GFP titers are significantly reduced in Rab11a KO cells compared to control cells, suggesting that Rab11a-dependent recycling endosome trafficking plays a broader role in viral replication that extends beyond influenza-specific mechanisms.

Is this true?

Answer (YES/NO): NO